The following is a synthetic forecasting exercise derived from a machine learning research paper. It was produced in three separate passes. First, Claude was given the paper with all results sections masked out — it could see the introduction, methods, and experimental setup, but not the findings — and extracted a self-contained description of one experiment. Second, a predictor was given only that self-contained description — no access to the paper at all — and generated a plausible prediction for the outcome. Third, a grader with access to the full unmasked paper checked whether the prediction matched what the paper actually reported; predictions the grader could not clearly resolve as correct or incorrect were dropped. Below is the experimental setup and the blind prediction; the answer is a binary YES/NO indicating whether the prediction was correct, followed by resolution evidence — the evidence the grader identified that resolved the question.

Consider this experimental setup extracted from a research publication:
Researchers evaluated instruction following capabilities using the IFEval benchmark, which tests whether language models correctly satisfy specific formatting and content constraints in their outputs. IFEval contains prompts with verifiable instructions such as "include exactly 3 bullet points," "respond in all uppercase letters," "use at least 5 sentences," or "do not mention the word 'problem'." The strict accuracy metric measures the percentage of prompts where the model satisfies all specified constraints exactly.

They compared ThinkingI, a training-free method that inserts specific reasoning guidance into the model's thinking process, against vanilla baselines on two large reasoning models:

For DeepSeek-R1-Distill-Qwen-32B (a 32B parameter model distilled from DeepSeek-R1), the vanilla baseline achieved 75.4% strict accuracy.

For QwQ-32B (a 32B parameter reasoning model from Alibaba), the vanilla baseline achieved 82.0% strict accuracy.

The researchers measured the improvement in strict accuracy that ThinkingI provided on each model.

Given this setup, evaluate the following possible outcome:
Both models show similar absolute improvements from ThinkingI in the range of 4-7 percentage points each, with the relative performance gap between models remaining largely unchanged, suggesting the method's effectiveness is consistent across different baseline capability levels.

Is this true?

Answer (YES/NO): NO